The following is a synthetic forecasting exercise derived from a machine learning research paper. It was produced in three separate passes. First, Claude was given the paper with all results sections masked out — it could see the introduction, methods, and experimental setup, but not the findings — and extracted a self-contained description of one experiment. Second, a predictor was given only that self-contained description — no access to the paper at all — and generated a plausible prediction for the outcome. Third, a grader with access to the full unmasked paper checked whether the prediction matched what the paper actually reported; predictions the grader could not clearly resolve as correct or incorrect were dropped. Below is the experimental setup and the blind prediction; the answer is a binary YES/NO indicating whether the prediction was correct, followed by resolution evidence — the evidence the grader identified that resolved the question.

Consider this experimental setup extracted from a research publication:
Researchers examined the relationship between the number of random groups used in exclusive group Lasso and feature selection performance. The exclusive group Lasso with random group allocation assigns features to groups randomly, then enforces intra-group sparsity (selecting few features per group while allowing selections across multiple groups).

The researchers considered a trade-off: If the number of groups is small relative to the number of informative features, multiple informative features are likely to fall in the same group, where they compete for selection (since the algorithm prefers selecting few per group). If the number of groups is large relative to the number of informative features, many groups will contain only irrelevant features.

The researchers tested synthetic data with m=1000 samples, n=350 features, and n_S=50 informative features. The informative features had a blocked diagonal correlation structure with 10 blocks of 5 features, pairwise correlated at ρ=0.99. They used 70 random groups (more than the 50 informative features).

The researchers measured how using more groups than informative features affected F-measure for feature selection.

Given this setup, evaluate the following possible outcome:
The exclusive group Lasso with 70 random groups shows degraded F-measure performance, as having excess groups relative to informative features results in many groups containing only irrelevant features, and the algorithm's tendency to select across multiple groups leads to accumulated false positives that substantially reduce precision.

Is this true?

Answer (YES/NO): NO